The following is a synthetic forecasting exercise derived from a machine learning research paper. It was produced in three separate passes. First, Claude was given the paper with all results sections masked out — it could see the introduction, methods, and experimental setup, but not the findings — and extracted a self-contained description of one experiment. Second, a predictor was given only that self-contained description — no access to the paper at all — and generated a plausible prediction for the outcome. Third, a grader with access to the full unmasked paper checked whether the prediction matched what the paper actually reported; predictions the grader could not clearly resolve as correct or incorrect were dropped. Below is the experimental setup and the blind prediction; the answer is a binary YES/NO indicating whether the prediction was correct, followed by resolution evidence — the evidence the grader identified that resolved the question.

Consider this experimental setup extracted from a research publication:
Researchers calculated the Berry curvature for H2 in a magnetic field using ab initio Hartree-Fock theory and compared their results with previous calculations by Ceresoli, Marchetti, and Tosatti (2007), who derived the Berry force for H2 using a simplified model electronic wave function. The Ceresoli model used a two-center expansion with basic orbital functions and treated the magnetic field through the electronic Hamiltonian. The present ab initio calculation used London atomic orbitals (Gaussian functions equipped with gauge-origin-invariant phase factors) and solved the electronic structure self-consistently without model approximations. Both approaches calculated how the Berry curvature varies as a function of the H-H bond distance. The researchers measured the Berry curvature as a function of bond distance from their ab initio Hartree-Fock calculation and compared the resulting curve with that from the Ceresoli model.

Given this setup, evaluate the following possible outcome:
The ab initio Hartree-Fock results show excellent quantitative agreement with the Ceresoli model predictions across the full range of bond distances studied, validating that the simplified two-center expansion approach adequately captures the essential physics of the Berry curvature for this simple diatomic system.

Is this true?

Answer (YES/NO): NO